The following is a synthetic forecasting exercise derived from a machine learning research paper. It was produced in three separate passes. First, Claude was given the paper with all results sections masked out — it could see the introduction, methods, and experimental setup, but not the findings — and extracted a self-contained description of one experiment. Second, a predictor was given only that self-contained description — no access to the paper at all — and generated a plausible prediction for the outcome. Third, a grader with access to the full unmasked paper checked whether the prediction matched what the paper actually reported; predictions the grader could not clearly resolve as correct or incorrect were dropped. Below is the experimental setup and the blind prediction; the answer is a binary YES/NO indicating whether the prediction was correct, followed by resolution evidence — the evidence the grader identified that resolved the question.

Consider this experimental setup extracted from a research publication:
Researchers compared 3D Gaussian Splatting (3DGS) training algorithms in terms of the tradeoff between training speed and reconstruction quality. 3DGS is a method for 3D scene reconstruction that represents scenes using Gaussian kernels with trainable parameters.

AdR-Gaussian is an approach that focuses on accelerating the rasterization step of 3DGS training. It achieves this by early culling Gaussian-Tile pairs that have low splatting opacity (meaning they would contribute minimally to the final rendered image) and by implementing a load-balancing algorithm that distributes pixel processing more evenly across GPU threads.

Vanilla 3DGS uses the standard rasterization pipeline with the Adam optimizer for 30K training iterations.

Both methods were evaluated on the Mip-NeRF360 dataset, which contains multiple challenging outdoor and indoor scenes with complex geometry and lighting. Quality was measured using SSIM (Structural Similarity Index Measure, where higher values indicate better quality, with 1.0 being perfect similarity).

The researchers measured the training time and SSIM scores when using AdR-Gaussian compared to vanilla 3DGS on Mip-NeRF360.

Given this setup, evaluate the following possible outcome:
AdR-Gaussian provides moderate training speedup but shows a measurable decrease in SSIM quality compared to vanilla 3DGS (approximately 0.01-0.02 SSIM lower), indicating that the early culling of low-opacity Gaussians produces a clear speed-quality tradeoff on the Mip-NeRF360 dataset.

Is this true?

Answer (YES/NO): NO